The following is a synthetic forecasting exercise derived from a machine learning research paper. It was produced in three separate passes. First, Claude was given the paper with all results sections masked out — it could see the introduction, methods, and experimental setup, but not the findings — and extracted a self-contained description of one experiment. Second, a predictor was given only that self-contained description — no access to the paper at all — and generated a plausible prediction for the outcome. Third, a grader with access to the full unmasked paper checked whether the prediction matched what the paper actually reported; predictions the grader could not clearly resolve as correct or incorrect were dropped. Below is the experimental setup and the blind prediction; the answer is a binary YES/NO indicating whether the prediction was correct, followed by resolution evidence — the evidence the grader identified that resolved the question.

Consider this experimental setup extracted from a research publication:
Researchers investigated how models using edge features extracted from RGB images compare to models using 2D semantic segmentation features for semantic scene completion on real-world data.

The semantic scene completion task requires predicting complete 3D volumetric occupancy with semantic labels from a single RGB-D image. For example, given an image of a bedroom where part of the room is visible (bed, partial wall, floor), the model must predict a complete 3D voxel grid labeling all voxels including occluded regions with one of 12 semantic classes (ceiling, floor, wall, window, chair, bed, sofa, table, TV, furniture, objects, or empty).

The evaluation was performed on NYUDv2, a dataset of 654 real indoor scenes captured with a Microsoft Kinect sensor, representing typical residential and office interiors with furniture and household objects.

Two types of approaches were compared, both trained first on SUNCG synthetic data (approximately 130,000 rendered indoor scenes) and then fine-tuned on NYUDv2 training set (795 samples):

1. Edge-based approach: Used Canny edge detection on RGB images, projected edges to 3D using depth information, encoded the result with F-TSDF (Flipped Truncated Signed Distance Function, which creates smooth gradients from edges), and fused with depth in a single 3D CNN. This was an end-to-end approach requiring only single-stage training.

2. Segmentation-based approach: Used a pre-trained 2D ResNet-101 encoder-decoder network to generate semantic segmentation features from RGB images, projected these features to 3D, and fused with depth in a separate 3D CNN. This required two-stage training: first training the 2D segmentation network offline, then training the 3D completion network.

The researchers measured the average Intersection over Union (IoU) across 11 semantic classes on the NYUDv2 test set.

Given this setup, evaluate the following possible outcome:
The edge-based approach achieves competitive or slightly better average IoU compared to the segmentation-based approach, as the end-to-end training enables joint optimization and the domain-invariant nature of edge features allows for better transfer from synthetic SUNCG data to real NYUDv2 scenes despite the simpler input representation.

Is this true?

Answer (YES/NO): YES